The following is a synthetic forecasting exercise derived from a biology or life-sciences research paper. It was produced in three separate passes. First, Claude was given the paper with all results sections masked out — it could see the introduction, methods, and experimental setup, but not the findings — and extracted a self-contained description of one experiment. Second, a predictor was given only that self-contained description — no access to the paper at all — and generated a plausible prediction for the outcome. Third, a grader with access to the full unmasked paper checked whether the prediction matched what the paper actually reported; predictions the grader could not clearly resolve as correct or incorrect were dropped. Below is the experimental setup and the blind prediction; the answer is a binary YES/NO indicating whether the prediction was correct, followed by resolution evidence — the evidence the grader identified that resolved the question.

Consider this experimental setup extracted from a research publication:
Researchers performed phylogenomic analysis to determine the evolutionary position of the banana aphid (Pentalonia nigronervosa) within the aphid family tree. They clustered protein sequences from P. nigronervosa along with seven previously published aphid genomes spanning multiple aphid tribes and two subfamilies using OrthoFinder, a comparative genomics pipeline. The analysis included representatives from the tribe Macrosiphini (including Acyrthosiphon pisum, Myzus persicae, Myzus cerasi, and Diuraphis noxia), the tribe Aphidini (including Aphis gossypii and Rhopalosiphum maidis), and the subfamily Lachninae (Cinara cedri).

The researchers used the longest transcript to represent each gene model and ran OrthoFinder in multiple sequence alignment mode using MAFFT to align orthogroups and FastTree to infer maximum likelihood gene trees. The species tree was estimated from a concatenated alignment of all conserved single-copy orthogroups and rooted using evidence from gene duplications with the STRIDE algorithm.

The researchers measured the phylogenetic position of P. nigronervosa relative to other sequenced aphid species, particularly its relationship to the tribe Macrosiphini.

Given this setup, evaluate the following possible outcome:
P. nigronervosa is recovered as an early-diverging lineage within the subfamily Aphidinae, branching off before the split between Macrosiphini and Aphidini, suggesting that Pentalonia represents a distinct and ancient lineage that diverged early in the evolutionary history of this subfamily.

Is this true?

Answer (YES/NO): NO